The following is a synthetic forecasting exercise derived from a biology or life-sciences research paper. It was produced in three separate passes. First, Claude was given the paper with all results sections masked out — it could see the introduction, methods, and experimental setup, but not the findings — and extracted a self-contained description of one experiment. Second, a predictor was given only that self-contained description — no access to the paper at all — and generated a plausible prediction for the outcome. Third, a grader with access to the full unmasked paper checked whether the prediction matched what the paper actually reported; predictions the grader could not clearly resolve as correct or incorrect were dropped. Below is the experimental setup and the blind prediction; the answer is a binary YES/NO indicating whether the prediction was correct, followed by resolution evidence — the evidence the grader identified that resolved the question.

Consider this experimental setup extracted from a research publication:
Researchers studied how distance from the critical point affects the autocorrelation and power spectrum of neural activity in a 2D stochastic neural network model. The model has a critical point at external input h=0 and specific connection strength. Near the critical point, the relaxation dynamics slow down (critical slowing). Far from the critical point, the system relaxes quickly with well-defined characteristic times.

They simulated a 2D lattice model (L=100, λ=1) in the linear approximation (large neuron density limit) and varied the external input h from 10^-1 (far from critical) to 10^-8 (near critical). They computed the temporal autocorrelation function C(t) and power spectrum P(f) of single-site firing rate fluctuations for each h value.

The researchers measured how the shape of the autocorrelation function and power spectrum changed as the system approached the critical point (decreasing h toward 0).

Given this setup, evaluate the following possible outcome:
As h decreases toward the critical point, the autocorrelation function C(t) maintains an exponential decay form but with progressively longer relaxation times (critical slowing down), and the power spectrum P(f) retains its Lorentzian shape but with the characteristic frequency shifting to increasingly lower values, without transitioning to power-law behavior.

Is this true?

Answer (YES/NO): NO